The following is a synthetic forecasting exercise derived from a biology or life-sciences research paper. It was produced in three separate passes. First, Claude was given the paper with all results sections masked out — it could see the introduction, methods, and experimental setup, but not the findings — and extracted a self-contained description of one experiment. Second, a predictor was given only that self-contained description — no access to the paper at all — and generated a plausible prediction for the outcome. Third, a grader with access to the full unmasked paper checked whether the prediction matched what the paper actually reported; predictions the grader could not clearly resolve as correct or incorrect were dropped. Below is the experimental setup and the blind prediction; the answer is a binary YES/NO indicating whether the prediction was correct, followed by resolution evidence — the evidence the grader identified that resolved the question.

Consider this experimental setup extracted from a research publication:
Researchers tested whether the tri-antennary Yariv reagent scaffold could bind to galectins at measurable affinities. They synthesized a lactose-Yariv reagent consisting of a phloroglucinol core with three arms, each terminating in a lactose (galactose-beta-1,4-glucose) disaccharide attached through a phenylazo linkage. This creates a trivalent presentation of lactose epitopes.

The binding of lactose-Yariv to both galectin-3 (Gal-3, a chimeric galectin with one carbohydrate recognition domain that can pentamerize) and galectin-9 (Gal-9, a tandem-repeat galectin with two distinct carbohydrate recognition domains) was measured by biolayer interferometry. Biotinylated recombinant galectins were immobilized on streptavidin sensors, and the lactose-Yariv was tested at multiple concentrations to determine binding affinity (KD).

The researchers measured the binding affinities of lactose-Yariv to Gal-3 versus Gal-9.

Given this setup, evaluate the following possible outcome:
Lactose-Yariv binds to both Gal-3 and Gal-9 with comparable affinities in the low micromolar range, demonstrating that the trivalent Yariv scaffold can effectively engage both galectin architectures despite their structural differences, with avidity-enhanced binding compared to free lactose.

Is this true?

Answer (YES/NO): NO